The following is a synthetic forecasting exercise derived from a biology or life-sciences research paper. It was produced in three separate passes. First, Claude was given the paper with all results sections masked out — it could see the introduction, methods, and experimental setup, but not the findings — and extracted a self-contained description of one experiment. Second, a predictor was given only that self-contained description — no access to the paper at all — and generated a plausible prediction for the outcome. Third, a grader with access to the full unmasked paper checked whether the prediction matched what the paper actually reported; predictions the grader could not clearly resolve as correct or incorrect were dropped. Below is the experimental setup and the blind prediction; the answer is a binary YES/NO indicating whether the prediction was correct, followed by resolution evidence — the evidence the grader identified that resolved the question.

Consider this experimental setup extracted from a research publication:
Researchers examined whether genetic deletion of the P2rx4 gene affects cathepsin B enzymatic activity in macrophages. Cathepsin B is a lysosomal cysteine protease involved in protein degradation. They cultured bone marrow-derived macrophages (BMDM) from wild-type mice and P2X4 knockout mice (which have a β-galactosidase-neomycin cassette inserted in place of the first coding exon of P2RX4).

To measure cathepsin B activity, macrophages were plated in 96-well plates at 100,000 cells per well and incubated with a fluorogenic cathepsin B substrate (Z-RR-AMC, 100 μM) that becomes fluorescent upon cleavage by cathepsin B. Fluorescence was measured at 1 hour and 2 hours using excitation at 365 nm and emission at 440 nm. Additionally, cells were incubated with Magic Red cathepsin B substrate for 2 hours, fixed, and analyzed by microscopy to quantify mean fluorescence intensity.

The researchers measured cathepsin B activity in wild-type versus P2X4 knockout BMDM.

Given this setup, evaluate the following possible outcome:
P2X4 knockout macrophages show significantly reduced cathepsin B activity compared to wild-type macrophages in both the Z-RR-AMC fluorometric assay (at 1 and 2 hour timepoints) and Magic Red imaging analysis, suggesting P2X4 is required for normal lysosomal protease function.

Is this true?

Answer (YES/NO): YES